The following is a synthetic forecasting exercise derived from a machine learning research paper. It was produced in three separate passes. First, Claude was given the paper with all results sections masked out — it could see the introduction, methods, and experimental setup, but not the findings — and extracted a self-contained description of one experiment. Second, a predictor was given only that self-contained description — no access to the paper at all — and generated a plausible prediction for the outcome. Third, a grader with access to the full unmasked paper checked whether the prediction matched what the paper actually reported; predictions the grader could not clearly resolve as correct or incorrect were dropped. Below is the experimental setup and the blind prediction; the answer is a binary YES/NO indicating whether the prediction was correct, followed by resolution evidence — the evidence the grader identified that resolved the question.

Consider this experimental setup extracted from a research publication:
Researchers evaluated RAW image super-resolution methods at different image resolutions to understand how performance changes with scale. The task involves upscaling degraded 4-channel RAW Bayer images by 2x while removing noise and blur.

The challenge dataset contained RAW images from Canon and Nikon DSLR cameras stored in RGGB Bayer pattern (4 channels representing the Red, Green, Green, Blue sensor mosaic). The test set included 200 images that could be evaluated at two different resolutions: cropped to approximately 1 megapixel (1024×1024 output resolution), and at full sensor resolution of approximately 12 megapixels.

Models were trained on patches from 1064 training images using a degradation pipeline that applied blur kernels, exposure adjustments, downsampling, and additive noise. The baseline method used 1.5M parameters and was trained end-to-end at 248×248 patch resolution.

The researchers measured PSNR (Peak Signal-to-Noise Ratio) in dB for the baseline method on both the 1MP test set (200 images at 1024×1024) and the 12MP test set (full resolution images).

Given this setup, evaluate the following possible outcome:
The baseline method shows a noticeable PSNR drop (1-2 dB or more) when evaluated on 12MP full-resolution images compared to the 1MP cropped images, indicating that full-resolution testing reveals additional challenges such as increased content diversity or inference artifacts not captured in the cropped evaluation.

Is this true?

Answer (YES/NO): NO